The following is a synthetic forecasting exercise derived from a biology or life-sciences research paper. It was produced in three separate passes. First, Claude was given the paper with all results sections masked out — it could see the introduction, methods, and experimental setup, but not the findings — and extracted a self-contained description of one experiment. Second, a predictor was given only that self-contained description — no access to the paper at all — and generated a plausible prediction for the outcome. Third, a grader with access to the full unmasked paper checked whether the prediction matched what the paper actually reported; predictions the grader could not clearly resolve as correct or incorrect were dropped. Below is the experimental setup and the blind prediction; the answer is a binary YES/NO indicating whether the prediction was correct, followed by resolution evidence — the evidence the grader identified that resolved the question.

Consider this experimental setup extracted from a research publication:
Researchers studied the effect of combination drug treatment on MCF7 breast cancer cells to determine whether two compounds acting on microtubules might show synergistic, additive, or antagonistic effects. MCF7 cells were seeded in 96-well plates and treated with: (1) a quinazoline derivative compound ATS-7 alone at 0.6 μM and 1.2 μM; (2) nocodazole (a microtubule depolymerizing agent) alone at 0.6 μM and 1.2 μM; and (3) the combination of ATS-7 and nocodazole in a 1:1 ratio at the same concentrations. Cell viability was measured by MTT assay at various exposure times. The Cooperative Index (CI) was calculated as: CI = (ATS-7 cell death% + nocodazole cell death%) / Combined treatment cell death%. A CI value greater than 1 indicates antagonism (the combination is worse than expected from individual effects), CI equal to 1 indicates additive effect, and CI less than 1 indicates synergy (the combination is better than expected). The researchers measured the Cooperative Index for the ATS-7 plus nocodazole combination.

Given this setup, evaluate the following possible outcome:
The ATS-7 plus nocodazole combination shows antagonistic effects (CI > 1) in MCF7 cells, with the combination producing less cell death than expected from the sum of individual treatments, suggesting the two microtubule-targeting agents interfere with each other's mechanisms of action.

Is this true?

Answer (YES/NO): NO